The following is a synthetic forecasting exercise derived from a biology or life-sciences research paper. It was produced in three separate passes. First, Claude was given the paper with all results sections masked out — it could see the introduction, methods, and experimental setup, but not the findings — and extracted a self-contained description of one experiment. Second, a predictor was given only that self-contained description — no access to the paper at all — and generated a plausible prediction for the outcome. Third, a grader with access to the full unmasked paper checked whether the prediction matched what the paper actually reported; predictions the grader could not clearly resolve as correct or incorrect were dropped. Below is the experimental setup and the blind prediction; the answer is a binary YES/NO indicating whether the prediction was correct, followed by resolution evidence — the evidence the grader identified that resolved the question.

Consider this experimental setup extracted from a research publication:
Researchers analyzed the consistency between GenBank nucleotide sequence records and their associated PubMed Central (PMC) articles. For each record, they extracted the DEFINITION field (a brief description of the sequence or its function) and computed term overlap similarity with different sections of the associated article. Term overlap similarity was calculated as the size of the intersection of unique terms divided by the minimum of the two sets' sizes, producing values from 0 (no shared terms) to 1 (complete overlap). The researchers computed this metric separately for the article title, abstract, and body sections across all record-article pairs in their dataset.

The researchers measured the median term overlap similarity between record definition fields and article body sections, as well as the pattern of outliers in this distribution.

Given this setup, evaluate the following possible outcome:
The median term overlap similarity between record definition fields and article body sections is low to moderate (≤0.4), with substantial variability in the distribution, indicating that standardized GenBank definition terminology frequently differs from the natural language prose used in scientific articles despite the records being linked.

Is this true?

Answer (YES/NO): NO